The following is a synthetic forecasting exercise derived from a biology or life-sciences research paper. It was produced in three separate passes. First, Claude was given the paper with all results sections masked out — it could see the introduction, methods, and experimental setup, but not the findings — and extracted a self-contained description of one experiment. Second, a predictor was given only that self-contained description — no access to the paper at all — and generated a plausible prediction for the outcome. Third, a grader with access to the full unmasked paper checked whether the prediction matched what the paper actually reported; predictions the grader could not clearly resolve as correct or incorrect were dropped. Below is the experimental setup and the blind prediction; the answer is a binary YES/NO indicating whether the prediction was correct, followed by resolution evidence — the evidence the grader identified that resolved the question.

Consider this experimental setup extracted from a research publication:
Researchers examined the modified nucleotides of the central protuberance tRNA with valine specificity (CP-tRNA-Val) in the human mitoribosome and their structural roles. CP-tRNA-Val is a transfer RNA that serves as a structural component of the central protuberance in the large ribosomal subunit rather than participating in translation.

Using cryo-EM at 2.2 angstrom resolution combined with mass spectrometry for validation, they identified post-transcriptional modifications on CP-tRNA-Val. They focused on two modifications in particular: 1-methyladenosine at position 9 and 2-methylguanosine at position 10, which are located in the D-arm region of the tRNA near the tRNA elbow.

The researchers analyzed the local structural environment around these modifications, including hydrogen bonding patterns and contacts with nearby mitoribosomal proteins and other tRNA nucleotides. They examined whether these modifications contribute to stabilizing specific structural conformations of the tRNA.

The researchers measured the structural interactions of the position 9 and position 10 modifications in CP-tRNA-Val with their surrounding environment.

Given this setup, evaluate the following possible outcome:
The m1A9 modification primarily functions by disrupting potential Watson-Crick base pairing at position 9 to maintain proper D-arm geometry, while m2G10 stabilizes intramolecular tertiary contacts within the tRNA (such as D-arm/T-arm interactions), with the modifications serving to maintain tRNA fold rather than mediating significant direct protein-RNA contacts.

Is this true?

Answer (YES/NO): NO